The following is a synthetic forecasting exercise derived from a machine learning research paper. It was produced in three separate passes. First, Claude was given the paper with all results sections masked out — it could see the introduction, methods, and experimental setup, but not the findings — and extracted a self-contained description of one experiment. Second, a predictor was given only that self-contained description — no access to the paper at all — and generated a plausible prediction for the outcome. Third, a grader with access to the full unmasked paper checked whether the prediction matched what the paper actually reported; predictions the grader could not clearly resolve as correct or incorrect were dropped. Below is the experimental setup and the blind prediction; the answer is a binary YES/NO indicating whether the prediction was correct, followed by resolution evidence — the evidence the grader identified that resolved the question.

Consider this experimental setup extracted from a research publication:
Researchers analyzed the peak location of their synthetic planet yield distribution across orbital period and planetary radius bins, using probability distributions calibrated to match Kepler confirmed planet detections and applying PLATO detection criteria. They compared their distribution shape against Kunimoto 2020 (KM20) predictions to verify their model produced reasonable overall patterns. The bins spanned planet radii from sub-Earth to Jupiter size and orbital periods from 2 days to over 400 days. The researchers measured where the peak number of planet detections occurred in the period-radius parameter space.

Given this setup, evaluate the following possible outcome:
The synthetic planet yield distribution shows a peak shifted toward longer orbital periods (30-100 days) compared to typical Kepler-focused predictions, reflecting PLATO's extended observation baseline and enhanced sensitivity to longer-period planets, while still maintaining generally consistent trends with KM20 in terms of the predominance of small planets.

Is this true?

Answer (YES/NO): NO